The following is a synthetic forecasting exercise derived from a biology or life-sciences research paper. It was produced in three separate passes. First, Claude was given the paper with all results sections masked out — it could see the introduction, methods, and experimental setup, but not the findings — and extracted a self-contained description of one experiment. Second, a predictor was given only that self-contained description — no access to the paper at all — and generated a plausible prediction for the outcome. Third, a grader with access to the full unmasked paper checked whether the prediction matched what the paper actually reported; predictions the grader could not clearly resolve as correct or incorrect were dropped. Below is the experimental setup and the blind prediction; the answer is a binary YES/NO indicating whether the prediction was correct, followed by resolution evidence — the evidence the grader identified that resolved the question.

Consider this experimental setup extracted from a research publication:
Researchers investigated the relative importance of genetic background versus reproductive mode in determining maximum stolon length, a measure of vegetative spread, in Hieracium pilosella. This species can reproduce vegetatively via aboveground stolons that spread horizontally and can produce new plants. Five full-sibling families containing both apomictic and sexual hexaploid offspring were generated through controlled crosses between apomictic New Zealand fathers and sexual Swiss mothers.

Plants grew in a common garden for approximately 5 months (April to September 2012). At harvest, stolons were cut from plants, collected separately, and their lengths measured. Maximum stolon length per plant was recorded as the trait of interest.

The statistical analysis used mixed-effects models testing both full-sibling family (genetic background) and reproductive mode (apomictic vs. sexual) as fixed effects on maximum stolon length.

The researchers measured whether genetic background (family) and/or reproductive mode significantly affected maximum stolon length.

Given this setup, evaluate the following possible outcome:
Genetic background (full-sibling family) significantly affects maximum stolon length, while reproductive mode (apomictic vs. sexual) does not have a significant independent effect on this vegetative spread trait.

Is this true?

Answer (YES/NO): YES